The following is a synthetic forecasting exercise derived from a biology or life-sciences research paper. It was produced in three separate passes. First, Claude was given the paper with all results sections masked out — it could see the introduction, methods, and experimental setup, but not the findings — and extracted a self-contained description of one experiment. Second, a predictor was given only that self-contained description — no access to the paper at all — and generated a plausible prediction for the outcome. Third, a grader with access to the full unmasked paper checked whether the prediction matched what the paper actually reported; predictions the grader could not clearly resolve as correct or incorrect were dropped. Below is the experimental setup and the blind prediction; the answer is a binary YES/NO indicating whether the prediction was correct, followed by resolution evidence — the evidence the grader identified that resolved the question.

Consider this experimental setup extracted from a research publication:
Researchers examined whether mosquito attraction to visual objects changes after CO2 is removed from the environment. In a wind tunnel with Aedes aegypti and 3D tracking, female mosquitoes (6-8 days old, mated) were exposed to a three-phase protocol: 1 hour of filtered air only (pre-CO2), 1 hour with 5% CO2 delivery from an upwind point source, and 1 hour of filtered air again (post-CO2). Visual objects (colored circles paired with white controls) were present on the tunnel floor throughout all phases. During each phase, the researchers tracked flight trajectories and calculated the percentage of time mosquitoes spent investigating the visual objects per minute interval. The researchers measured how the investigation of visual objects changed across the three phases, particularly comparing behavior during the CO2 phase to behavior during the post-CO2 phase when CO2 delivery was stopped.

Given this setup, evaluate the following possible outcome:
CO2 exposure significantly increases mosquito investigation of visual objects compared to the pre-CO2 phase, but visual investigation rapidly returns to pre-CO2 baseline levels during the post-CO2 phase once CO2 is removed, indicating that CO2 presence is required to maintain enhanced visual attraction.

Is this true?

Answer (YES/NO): YES